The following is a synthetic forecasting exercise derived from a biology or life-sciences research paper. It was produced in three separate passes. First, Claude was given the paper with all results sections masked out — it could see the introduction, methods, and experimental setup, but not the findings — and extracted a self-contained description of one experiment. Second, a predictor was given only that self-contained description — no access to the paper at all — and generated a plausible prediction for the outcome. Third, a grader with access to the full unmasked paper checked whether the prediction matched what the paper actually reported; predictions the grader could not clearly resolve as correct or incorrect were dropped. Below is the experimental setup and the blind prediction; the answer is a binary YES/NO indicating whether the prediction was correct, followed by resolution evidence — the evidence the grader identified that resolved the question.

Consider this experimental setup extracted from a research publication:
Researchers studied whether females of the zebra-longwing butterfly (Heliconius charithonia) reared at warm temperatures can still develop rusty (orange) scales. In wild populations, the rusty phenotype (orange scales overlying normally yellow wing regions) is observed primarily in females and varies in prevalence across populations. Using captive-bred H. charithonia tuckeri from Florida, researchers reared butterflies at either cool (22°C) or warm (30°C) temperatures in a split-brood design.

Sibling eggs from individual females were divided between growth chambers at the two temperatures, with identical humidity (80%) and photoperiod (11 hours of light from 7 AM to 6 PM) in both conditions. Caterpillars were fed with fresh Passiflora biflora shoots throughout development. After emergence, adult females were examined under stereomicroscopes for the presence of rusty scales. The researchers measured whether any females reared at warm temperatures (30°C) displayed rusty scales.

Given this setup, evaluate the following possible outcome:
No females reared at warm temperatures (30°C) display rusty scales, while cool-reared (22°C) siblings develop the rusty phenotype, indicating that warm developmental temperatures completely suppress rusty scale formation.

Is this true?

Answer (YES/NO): NO